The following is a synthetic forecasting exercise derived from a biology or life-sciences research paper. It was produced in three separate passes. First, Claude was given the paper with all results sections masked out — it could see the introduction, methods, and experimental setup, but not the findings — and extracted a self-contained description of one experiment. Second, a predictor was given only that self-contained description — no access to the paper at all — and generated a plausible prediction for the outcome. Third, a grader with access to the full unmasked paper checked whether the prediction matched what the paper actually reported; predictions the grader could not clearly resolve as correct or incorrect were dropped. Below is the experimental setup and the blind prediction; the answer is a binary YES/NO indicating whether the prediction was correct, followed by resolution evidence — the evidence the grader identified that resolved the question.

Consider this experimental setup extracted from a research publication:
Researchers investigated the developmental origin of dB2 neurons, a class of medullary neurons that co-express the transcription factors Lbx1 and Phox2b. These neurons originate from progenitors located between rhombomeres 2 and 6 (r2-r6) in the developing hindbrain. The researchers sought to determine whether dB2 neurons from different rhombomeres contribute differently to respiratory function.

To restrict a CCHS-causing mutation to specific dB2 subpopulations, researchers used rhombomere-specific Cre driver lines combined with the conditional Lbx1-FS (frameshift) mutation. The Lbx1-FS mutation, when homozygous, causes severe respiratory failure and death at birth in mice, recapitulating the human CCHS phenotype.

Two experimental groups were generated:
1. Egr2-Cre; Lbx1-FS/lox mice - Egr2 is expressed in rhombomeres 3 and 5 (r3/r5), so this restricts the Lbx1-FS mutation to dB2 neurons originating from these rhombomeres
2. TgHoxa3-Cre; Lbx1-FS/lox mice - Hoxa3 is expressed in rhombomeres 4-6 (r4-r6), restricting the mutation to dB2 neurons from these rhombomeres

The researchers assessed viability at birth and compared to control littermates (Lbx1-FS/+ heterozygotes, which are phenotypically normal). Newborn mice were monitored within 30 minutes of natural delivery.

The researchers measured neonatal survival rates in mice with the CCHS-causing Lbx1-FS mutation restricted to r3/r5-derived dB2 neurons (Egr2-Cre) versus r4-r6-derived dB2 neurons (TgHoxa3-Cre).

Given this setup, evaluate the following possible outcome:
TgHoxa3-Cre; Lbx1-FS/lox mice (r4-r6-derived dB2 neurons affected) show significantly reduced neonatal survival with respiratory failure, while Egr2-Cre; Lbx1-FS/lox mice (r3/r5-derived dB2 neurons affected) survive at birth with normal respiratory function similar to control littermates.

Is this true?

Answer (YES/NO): NO